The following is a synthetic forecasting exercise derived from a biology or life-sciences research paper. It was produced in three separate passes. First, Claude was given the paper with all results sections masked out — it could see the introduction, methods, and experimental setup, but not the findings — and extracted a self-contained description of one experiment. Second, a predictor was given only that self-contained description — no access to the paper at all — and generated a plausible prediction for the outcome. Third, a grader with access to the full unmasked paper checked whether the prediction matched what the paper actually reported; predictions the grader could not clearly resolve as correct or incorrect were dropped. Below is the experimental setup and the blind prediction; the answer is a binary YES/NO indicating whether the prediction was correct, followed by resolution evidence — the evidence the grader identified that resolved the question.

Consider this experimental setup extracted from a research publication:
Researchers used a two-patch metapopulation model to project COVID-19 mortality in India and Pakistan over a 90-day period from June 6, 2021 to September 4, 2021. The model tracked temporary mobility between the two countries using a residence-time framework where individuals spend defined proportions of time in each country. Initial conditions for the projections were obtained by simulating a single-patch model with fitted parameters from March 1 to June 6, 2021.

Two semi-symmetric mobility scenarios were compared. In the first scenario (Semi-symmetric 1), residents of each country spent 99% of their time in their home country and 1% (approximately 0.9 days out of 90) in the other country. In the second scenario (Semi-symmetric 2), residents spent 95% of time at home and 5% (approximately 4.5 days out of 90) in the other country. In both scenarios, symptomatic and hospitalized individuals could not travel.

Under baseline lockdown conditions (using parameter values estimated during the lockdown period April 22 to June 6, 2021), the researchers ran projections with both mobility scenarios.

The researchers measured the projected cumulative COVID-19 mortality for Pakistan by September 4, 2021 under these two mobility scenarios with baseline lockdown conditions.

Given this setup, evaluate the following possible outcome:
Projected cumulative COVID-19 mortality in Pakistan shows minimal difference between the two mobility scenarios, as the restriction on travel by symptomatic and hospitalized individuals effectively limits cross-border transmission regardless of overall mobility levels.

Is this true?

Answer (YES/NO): NO